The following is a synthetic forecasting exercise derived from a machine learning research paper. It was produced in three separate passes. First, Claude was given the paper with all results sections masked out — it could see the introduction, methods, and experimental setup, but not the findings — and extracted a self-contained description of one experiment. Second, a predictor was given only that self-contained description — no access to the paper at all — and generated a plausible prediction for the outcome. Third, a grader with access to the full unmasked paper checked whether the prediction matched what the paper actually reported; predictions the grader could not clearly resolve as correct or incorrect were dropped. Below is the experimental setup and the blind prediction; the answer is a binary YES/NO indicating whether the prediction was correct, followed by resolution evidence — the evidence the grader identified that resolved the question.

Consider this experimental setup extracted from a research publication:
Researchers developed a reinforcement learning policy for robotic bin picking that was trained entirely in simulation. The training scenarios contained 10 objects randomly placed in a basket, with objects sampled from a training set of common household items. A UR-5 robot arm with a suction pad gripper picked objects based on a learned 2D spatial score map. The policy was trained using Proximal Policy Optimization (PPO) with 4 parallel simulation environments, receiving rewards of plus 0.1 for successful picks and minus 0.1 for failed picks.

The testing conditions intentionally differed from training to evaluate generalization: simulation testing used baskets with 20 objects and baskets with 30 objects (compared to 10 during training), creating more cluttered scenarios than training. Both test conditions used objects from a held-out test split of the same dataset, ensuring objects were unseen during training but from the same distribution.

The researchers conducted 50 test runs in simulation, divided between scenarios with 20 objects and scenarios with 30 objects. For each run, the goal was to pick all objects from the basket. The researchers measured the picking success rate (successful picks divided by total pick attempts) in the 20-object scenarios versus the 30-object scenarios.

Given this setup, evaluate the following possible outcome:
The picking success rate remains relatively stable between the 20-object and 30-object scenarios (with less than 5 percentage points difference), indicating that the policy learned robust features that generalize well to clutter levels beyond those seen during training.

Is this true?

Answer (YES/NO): YES